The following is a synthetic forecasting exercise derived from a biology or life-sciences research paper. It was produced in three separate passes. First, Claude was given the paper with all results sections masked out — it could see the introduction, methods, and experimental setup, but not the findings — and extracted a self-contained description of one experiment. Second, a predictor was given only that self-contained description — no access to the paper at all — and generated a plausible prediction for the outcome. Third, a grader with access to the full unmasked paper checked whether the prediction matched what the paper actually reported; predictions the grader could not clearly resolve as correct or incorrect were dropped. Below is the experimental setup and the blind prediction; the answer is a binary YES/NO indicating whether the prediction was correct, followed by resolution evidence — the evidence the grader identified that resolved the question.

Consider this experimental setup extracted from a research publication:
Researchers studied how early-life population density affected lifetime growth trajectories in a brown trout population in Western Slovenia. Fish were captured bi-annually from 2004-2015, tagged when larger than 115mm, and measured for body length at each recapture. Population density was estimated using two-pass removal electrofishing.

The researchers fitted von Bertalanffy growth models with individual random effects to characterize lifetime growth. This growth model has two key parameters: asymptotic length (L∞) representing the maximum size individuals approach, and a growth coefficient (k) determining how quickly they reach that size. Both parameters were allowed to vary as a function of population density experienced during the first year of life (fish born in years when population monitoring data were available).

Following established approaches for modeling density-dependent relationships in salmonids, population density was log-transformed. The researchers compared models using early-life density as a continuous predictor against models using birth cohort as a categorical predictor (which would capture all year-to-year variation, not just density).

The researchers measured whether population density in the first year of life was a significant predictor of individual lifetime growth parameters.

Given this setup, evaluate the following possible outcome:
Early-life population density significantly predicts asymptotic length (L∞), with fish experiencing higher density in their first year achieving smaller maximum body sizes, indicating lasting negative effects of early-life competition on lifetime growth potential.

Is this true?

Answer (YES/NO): NO